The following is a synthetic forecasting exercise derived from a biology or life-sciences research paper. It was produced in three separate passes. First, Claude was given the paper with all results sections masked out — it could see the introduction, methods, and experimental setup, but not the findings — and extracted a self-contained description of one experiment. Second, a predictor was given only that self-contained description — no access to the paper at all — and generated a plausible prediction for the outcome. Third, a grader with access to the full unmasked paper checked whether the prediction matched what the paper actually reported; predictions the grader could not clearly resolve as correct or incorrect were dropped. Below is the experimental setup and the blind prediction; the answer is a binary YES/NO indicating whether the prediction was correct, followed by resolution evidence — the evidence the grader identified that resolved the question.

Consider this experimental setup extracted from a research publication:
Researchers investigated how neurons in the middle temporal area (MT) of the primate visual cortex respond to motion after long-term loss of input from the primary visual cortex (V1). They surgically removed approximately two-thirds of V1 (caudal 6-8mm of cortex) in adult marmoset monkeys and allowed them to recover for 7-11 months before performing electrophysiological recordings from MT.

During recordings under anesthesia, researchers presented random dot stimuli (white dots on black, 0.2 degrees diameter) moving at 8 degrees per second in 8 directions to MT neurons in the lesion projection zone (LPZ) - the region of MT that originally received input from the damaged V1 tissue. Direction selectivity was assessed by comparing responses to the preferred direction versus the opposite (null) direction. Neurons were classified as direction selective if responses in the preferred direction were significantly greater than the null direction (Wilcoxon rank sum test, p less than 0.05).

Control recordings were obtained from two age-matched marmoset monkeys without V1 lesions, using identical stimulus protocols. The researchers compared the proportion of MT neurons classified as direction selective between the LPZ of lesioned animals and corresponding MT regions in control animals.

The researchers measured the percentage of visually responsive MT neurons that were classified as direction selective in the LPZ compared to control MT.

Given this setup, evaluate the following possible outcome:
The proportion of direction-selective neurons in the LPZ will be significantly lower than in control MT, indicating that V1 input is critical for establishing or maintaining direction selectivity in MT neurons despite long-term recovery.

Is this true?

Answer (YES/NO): YES